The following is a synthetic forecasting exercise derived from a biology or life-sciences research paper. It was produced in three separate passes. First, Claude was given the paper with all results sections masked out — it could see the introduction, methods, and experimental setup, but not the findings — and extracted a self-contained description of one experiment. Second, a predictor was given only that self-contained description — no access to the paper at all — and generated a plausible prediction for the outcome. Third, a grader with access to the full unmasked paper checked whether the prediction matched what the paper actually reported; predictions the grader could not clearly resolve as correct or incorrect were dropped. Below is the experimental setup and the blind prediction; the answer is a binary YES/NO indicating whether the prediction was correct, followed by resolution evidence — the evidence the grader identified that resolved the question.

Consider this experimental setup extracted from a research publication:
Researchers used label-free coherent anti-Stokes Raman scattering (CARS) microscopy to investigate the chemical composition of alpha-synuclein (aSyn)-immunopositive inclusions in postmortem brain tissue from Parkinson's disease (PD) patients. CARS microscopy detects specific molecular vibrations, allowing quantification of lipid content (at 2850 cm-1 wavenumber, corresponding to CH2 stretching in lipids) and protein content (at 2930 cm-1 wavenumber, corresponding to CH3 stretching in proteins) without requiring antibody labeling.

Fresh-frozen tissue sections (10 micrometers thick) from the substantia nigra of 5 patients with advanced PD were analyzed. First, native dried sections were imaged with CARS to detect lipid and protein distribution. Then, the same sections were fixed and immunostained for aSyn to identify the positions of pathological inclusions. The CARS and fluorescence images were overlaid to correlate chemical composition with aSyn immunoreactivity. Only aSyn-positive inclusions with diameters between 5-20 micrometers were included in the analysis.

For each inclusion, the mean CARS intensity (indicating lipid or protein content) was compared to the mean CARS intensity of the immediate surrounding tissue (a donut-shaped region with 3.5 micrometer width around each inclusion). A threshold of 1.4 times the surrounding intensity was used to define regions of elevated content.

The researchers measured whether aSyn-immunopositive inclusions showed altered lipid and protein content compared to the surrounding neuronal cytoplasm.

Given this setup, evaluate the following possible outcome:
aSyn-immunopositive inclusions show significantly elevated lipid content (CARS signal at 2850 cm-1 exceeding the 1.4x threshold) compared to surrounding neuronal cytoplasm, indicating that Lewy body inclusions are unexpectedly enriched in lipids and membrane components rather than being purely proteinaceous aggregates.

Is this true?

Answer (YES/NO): NO